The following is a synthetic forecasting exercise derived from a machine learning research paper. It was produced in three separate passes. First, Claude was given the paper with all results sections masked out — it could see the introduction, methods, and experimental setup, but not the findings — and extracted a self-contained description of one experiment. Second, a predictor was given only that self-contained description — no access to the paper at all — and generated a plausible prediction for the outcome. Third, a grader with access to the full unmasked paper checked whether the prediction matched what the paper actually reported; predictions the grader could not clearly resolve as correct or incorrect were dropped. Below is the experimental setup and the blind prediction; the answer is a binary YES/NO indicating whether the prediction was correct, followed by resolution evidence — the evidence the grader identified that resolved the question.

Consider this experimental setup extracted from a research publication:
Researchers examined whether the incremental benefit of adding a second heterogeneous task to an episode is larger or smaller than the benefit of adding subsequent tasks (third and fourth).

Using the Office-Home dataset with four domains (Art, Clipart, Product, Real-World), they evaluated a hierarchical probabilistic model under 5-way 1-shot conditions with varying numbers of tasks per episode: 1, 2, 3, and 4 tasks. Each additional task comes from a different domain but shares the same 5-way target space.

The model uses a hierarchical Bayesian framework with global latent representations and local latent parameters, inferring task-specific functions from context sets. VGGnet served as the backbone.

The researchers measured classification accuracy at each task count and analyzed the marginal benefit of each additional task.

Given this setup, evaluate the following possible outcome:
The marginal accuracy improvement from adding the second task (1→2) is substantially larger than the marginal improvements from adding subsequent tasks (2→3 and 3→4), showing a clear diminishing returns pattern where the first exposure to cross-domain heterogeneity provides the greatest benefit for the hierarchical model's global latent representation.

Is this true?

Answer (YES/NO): YES